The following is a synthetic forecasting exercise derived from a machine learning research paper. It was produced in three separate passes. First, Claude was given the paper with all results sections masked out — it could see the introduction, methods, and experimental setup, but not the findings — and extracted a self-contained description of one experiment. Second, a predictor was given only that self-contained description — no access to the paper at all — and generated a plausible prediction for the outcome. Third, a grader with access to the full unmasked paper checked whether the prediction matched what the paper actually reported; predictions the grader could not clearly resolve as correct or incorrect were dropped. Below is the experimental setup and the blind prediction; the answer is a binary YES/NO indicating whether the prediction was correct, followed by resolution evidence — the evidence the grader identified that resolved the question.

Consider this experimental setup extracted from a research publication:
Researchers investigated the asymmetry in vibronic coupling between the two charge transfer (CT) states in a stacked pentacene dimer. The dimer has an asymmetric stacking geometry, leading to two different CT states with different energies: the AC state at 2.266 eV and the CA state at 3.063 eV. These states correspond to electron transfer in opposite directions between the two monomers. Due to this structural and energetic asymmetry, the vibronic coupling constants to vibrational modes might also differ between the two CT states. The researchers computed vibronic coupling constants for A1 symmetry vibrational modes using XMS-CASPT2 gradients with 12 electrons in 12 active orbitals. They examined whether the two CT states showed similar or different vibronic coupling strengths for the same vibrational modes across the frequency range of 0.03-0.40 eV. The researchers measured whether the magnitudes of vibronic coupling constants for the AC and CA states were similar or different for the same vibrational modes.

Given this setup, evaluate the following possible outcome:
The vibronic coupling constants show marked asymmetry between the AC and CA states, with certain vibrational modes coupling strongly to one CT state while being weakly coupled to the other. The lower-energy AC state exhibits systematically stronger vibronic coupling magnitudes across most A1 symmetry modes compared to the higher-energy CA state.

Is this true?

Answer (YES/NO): NO